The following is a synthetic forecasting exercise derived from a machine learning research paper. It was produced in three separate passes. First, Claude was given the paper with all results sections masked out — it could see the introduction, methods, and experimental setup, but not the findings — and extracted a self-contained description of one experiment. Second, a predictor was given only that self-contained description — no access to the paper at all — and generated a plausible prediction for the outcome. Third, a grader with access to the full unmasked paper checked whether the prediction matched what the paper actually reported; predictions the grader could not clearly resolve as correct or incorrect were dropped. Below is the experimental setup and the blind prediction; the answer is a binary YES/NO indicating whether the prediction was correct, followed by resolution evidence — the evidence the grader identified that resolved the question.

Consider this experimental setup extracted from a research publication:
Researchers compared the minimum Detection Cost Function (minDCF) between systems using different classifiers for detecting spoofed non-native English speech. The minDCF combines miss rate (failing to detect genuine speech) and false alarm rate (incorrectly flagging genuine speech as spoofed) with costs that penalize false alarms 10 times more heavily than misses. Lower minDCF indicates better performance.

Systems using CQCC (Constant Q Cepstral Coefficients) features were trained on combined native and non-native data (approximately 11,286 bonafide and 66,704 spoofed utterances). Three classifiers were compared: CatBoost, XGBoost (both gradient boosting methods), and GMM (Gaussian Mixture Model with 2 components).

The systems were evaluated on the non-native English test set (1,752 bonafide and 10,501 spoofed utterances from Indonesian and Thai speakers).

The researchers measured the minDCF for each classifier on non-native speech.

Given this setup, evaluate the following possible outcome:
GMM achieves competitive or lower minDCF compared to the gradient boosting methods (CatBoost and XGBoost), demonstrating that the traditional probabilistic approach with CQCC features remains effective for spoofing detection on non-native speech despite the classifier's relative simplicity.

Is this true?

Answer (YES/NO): NO